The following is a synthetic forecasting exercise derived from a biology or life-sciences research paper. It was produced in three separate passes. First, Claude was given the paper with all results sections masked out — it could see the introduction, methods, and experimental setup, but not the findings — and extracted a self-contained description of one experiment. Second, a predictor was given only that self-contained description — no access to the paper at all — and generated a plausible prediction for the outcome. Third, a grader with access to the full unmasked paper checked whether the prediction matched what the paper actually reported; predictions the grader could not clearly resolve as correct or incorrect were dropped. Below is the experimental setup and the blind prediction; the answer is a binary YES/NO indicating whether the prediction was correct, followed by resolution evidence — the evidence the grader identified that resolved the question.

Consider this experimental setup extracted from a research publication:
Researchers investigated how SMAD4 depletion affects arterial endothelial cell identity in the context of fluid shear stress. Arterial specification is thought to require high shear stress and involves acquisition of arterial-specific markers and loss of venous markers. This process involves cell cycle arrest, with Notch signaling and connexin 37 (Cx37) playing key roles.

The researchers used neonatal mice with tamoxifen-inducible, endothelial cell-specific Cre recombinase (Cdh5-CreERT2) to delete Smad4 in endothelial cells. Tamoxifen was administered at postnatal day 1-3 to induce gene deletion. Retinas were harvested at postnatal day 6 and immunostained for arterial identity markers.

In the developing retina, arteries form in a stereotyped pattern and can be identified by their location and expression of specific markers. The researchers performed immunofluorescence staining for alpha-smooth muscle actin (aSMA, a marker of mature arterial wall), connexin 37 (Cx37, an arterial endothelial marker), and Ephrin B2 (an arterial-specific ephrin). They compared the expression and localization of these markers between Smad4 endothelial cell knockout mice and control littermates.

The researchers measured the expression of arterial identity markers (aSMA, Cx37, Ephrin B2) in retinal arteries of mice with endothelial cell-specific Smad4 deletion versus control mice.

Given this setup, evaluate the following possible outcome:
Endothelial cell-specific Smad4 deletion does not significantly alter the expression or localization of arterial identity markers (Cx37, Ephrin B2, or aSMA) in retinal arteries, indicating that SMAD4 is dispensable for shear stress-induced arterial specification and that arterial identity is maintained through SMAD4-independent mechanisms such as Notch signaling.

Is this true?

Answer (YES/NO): NO